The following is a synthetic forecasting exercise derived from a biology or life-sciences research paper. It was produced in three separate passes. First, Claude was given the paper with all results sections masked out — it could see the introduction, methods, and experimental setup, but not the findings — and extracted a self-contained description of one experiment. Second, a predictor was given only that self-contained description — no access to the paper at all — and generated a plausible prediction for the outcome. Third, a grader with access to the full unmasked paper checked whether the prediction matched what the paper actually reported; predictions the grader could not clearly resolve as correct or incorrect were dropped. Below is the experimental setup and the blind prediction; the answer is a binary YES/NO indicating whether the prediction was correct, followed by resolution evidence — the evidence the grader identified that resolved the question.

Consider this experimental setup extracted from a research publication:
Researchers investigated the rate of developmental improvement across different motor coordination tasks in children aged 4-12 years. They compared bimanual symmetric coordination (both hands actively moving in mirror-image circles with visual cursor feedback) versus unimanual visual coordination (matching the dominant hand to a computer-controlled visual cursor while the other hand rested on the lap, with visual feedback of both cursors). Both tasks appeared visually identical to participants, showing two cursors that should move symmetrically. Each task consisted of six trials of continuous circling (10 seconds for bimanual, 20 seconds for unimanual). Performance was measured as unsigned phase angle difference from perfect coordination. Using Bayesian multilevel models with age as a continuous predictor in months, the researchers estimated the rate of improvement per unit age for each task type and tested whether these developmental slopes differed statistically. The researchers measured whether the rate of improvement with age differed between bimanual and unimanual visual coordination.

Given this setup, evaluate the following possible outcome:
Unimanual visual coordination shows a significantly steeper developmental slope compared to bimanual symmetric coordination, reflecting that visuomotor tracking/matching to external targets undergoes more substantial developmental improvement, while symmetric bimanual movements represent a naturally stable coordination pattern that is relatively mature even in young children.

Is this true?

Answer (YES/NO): YES